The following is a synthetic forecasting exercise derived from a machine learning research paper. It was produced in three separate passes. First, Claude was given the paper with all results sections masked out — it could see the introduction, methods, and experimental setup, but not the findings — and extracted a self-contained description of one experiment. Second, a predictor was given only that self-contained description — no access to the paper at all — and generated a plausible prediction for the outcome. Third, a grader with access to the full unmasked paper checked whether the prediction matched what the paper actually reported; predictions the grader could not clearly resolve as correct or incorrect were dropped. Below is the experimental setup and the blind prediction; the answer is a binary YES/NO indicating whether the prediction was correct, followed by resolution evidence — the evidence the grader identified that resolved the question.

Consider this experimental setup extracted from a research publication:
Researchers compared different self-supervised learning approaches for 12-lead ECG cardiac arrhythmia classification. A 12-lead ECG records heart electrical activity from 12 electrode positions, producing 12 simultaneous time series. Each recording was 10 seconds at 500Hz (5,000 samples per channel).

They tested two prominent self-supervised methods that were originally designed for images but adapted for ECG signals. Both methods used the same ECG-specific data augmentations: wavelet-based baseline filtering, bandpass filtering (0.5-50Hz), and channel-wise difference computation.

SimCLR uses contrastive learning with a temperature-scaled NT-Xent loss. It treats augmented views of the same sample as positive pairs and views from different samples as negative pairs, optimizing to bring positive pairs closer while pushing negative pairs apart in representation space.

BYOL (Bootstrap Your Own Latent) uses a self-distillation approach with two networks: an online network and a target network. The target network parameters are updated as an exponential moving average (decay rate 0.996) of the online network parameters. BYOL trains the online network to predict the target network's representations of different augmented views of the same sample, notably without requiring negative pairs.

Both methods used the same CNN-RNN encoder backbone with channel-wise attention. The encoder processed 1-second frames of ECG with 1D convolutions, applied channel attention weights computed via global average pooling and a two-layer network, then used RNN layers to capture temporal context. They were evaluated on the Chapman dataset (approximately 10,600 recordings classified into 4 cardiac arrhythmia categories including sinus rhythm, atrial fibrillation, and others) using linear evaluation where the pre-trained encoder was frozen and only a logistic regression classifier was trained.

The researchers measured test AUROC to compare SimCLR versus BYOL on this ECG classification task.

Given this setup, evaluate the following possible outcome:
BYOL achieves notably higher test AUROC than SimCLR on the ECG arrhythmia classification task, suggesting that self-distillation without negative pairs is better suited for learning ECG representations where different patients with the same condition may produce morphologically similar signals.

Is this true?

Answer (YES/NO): NO